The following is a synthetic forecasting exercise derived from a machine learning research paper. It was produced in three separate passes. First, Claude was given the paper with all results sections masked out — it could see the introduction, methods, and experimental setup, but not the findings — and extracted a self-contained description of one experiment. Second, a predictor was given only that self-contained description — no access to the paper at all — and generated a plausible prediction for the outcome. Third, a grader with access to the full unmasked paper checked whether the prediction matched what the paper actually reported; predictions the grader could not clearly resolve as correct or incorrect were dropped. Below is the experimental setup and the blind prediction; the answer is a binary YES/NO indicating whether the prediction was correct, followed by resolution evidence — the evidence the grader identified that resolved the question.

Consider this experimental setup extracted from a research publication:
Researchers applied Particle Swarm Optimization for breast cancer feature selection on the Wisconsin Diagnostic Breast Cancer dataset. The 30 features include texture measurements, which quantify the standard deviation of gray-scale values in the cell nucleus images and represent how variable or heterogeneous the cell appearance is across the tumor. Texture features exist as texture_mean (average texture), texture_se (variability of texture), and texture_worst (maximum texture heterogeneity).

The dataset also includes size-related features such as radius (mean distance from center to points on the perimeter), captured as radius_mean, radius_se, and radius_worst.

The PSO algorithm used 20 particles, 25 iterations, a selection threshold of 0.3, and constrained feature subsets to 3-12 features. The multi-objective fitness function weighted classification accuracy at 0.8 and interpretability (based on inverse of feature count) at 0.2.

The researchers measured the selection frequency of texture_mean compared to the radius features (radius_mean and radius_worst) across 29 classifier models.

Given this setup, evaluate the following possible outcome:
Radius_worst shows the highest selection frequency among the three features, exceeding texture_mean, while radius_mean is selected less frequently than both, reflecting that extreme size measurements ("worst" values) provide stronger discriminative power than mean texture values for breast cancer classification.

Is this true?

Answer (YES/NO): NO